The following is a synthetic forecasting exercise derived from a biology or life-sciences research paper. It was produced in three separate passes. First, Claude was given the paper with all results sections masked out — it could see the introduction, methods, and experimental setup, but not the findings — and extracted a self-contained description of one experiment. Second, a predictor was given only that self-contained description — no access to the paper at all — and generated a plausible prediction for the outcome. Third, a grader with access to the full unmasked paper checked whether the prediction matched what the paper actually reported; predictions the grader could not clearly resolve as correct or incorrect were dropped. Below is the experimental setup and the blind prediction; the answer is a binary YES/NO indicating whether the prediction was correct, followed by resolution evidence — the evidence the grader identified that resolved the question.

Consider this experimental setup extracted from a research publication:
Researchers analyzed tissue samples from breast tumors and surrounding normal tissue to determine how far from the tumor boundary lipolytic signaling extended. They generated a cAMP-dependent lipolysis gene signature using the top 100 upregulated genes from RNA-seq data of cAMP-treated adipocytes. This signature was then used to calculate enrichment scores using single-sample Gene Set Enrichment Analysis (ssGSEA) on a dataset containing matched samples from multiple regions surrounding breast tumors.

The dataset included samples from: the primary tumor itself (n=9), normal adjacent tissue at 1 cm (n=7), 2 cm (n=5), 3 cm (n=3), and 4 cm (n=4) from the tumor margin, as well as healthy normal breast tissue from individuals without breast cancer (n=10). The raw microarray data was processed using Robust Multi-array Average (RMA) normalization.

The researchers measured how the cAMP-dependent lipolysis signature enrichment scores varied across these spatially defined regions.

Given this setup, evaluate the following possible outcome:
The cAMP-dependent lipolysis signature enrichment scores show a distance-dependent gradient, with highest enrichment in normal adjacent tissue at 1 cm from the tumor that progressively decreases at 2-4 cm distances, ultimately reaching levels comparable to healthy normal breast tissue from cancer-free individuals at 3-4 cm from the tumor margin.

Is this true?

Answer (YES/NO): NO